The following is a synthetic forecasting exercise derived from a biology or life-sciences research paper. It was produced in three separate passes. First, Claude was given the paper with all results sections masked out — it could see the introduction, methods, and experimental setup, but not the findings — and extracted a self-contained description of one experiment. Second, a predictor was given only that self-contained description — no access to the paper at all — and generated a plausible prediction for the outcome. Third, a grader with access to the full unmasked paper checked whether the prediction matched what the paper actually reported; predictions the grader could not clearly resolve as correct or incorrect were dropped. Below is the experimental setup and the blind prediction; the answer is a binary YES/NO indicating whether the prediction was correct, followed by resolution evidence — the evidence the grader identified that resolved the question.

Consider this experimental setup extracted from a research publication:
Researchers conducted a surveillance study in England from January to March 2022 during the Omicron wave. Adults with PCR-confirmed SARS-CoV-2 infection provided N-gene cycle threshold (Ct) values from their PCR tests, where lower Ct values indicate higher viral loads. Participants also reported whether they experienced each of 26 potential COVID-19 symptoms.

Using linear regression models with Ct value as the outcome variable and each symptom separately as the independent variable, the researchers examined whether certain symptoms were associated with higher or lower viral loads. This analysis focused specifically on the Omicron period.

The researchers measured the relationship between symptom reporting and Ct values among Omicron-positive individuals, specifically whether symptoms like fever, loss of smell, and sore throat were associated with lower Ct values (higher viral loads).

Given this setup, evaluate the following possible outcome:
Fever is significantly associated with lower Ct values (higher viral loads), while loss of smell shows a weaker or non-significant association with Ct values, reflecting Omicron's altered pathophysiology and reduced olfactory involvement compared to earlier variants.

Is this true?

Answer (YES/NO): YES